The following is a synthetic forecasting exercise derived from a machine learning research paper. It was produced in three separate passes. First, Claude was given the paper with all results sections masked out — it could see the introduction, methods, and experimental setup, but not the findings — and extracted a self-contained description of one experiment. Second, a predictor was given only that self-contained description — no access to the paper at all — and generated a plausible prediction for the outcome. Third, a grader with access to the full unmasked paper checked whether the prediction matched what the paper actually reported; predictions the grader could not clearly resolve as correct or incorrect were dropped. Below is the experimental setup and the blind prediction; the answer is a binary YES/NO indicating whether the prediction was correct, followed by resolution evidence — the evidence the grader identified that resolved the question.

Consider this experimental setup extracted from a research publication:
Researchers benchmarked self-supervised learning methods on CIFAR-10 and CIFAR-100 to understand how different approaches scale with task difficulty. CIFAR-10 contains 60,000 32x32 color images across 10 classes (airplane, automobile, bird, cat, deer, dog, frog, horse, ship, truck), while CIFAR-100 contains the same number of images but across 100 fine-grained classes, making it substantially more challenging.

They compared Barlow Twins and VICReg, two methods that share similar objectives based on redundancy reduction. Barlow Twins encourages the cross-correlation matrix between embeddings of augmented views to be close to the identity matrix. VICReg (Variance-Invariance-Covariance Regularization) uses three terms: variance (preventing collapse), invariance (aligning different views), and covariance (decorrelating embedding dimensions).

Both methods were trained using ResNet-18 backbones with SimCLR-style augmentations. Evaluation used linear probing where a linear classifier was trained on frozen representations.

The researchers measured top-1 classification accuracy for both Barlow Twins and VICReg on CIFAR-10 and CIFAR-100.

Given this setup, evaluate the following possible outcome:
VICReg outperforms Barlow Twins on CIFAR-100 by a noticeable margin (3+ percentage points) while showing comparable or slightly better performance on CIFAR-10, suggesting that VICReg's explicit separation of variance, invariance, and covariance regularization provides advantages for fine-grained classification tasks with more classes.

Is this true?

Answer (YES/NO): NO